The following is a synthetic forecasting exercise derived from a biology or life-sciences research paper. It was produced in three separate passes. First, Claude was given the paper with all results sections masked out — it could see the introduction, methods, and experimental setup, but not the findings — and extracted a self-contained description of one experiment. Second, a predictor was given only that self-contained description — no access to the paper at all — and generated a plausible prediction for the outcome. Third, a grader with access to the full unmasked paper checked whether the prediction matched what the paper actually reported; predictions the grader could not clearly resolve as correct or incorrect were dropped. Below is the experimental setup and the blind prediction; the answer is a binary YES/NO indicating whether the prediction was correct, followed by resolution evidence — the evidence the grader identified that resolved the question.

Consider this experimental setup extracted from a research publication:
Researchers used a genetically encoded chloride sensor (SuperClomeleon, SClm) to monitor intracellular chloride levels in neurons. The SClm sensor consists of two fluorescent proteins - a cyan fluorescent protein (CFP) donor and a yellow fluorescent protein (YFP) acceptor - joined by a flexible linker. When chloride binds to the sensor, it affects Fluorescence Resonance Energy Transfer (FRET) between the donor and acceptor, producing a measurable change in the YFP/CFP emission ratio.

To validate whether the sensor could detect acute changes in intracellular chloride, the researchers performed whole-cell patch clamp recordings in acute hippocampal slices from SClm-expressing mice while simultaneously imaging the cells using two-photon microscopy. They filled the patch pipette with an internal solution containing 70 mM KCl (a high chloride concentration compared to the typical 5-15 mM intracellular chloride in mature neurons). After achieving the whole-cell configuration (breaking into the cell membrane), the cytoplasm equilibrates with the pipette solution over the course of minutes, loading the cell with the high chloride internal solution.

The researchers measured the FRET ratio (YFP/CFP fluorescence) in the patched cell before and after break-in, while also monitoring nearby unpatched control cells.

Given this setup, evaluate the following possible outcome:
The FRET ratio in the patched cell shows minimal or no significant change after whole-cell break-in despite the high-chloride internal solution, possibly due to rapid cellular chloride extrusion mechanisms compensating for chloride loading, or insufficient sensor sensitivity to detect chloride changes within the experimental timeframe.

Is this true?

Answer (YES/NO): NO